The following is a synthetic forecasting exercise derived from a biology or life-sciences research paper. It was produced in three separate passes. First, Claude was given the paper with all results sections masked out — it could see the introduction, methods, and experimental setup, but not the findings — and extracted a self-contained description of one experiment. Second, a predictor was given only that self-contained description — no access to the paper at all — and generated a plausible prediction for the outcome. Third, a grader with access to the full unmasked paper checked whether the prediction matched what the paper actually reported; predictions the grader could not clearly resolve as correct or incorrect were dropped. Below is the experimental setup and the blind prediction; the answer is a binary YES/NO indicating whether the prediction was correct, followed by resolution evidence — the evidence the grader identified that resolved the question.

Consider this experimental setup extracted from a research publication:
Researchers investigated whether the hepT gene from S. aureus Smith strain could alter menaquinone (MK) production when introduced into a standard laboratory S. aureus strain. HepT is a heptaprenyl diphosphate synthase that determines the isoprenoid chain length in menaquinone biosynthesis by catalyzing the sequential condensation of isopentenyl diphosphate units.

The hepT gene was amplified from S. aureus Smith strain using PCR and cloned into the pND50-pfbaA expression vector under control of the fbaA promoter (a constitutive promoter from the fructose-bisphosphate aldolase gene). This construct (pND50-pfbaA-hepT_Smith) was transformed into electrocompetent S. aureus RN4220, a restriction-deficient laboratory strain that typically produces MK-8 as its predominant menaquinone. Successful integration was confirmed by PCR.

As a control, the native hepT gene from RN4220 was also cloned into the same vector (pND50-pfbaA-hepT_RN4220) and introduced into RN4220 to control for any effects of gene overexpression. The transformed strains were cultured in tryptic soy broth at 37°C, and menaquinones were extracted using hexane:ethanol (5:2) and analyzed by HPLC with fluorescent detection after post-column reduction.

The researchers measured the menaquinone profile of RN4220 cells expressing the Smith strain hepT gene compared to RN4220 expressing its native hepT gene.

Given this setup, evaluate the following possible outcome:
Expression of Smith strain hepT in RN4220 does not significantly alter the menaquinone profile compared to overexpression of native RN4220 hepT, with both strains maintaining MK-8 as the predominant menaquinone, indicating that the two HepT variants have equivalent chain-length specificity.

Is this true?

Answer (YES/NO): NO